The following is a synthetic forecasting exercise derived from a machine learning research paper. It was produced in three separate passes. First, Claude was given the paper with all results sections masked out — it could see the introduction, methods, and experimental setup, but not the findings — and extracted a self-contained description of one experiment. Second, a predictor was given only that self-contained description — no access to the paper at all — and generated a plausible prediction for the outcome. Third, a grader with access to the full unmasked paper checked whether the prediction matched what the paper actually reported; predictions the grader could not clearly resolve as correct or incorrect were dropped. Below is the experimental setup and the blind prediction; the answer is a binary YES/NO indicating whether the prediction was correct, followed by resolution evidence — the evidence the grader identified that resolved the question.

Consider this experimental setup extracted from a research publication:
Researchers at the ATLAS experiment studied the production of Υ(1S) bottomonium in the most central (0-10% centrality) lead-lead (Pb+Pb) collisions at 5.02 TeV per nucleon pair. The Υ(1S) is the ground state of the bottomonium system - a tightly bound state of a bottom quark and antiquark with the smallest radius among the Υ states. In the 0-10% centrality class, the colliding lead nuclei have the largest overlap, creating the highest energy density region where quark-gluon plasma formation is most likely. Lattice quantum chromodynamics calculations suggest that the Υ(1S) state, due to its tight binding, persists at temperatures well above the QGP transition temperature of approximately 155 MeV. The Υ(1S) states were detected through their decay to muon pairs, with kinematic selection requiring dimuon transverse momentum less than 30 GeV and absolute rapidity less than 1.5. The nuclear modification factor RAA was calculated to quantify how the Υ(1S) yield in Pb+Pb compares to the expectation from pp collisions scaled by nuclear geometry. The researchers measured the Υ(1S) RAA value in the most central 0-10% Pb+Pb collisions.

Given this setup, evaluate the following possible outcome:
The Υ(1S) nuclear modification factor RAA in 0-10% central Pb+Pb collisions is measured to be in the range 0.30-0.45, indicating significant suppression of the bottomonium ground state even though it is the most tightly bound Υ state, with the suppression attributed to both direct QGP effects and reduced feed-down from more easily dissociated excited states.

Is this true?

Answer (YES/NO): NO